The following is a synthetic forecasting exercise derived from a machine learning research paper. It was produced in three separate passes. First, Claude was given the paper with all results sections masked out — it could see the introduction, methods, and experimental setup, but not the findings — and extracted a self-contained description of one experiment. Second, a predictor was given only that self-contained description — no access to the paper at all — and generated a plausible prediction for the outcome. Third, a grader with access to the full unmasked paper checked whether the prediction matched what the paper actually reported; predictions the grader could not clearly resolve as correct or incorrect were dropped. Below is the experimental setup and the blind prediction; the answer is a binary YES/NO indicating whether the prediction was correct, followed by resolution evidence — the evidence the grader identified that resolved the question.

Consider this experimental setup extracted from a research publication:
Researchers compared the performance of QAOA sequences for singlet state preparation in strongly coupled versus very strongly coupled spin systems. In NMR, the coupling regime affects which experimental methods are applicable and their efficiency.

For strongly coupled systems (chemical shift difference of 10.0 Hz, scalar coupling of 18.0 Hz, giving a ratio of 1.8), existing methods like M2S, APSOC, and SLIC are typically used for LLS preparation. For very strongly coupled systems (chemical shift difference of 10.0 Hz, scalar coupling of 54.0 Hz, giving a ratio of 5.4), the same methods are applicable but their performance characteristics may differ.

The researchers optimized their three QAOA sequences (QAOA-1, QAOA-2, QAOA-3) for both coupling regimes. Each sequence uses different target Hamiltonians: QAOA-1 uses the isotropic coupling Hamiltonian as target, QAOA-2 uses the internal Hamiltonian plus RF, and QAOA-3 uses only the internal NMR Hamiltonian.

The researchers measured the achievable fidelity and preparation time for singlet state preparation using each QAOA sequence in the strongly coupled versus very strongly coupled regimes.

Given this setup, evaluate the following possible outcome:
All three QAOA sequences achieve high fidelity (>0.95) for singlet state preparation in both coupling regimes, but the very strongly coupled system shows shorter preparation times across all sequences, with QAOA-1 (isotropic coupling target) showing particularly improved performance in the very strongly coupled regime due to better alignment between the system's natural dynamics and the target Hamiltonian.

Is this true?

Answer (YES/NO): NO